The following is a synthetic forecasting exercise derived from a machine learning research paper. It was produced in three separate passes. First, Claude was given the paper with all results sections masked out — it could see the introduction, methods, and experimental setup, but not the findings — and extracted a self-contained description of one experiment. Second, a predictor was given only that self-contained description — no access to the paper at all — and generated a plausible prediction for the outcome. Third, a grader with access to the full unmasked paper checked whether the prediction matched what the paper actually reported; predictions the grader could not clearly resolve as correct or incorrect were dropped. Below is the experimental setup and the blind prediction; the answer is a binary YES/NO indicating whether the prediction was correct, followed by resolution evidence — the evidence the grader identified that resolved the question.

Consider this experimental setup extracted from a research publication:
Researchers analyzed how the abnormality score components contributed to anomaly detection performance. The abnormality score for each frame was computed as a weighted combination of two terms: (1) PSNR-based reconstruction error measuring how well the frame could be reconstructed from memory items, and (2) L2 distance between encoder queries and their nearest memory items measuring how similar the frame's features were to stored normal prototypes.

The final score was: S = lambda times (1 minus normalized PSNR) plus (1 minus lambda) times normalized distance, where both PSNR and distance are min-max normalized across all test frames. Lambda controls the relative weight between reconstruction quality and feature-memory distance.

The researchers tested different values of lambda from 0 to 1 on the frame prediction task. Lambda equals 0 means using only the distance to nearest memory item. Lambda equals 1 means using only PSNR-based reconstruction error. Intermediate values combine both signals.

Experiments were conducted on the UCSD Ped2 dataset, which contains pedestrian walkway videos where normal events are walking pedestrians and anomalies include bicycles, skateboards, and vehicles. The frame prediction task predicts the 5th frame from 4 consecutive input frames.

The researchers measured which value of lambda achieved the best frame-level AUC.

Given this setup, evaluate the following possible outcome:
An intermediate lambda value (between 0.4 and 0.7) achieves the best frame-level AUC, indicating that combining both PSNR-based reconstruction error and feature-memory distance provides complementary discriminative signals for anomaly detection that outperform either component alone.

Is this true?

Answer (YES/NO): YES